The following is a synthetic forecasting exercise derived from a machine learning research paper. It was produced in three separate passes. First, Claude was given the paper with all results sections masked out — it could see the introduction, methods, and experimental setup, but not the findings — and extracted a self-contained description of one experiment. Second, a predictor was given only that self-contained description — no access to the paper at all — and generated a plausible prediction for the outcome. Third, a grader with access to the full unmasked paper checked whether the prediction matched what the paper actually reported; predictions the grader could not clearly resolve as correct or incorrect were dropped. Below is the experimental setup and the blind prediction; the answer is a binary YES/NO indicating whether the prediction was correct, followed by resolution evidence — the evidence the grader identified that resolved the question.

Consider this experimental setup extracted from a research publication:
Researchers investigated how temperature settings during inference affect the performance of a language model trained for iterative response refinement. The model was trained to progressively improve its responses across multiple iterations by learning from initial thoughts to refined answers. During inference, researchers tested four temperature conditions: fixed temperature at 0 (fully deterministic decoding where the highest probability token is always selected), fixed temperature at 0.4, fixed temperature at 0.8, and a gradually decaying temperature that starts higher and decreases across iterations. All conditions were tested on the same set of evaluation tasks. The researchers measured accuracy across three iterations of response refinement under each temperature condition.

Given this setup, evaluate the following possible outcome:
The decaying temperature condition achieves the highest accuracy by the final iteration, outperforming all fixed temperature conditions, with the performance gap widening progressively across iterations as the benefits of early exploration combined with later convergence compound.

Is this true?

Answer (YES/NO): NO